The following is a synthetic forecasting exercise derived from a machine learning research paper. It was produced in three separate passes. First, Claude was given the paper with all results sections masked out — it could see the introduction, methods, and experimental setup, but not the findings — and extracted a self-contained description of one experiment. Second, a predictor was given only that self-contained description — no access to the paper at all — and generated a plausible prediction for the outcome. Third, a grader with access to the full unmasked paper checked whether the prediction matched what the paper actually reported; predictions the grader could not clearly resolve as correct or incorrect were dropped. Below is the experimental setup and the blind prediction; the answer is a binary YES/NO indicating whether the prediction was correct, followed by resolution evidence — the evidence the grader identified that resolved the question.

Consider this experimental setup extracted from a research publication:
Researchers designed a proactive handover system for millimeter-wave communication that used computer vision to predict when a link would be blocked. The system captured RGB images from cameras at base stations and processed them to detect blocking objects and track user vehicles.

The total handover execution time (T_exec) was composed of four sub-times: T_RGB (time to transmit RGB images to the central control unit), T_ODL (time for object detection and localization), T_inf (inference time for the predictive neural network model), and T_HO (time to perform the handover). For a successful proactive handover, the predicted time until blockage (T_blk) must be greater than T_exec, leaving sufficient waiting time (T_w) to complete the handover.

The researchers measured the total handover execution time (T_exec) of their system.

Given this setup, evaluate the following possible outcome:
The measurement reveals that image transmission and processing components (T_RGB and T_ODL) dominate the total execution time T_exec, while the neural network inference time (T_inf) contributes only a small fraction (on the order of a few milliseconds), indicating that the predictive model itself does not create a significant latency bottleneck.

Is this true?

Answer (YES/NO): YES